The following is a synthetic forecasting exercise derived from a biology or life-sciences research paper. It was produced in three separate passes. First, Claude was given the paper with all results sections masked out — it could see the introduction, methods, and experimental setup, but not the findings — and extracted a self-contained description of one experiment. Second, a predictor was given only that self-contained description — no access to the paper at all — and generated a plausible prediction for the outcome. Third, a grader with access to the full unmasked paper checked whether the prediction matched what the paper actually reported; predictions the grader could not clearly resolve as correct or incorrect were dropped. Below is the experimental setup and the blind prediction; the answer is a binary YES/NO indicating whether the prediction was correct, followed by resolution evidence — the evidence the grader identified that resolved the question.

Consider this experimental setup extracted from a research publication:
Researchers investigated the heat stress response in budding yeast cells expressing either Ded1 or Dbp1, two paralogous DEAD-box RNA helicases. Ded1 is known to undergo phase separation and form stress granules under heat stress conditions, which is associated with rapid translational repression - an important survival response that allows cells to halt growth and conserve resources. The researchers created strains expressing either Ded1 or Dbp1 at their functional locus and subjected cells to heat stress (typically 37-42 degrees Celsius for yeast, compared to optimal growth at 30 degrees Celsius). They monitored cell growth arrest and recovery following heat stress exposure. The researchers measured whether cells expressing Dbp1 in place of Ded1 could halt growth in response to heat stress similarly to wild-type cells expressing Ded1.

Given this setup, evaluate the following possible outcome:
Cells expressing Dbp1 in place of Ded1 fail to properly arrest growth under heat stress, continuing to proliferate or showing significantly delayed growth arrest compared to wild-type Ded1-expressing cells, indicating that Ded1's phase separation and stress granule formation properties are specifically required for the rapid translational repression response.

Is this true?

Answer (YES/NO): YES